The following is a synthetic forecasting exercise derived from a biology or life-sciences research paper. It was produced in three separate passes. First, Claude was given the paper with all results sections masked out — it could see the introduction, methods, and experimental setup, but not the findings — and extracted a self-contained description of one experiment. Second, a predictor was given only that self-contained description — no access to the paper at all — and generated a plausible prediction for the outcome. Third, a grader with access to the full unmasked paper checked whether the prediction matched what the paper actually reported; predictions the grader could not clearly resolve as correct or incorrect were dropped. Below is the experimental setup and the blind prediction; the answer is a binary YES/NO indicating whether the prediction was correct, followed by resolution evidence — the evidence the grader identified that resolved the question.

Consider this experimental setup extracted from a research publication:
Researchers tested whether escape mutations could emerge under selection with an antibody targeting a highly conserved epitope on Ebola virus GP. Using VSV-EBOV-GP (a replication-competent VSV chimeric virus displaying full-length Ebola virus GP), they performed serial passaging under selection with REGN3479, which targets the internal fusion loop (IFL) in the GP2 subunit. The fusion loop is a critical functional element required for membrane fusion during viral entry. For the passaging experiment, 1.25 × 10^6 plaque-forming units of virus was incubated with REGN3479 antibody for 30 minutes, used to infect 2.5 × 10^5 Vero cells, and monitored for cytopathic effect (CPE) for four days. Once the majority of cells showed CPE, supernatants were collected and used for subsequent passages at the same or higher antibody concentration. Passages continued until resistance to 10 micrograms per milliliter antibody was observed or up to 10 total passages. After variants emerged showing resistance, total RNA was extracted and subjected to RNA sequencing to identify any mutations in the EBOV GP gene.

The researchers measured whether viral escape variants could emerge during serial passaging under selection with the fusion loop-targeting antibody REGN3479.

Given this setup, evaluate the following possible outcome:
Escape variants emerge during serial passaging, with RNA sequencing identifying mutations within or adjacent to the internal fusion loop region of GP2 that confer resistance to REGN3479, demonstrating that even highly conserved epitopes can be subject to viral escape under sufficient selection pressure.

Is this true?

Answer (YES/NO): YES